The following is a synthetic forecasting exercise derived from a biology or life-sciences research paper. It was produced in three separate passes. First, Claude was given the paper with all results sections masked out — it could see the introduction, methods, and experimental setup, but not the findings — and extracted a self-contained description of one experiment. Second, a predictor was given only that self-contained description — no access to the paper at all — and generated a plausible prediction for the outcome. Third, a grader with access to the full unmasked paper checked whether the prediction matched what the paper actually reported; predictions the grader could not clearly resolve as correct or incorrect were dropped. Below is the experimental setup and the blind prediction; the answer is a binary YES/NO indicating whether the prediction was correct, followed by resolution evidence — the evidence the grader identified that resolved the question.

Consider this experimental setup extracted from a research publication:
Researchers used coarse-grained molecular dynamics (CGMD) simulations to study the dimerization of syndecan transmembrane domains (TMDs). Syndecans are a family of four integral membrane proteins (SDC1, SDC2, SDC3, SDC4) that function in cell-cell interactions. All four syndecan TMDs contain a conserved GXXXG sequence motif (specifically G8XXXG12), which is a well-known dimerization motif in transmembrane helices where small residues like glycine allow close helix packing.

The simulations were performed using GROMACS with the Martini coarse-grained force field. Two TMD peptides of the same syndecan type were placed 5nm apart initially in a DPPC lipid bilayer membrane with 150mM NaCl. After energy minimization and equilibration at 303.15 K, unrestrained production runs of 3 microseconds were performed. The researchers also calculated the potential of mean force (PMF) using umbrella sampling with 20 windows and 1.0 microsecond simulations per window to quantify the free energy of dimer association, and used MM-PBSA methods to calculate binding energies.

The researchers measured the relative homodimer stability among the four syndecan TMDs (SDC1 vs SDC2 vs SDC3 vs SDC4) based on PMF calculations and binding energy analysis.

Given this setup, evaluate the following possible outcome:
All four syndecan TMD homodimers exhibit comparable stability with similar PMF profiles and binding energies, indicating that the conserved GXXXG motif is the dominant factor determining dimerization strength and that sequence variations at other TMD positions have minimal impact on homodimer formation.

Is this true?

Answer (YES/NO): NO